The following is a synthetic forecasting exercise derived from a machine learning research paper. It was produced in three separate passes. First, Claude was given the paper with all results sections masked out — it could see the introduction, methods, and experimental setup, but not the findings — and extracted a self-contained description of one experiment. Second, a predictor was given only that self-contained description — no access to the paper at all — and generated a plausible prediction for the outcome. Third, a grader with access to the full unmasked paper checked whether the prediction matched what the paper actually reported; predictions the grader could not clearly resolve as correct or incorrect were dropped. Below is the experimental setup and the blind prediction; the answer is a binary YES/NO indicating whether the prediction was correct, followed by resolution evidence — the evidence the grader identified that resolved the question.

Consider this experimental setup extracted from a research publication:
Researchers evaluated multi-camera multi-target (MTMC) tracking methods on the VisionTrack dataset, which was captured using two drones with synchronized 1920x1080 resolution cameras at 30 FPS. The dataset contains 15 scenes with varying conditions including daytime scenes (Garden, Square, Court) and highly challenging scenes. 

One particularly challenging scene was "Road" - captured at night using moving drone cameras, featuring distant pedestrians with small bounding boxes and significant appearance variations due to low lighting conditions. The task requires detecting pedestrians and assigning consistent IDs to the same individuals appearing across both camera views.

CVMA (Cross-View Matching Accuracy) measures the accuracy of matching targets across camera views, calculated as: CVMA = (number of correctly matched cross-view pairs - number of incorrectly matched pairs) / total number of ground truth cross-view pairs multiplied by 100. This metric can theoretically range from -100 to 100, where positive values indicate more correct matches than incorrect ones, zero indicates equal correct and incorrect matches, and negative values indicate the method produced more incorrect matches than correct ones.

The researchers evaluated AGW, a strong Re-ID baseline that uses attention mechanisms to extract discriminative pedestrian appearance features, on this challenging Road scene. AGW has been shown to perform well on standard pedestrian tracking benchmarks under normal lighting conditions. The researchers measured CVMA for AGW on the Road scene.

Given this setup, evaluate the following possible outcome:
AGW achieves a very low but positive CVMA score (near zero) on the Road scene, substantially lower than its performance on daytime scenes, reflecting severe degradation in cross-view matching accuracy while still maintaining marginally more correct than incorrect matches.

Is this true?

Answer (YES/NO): NO